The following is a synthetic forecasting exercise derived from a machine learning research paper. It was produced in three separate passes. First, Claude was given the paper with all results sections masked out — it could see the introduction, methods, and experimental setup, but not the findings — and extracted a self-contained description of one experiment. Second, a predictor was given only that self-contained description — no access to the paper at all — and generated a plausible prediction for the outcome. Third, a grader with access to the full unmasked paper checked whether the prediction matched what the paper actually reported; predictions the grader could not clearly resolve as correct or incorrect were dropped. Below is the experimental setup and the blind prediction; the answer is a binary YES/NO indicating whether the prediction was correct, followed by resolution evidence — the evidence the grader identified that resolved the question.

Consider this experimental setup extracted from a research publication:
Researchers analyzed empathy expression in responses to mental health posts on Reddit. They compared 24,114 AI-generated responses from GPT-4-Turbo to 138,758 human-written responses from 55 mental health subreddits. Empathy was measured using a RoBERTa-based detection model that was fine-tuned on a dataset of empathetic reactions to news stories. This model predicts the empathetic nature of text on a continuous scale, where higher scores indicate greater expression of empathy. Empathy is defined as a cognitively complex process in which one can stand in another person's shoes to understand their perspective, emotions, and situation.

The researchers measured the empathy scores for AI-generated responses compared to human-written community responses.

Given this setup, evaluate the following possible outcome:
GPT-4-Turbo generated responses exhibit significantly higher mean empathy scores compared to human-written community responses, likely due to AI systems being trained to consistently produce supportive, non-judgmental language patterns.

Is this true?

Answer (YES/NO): YES